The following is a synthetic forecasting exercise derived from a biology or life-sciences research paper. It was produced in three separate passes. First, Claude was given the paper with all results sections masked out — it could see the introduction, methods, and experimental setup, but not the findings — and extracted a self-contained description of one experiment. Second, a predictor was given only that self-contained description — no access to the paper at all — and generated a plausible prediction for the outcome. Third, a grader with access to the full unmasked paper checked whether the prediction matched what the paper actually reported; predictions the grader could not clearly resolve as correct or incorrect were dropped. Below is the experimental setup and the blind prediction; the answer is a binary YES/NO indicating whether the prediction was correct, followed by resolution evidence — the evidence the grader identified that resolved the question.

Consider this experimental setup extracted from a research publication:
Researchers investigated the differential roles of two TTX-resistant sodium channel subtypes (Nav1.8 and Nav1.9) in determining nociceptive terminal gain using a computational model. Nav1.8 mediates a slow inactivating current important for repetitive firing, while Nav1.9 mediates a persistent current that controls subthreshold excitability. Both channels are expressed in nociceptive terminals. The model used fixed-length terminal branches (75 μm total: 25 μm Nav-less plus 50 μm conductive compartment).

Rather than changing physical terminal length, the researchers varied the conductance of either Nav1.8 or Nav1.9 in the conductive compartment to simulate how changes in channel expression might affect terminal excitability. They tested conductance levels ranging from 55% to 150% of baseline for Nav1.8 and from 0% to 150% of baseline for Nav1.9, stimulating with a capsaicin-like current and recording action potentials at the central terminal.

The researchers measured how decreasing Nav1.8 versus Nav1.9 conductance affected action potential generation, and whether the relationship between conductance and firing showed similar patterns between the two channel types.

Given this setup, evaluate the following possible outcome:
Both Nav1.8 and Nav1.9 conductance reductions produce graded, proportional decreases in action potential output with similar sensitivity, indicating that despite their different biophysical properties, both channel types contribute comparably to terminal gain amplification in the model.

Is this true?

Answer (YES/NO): NO